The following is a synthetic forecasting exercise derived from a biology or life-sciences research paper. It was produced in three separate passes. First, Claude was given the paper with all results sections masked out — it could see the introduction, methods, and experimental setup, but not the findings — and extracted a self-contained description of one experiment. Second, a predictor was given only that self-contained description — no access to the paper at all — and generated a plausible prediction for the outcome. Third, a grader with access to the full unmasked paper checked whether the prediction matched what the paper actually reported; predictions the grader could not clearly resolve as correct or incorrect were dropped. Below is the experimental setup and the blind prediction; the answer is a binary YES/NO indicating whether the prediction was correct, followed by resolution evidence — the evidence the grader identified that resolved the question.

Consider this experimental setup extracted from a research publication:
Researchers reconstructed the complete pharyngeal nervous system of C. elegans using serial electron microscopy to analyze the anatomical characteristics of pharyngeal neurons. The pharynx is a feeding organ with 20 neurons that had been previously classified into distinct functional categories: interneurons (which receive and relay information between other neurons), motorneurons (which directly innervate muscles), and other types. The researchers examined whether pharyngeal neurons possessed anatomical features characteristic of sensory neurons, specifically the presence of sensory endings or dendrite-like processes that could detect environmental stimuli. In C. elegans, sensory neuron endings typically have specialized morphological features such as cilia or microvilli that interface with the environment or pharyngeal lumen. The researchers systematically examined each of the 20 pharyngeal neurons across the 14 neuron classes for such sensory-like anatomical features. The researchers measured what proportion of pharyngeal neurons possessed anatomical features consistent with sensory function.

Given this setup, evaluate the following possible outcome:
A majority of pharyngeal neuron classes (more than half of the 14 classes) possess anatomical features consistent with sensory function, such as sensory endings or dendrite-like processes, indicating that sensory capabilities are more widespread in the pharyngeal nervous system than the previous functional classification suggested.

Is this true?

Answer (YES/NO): YES